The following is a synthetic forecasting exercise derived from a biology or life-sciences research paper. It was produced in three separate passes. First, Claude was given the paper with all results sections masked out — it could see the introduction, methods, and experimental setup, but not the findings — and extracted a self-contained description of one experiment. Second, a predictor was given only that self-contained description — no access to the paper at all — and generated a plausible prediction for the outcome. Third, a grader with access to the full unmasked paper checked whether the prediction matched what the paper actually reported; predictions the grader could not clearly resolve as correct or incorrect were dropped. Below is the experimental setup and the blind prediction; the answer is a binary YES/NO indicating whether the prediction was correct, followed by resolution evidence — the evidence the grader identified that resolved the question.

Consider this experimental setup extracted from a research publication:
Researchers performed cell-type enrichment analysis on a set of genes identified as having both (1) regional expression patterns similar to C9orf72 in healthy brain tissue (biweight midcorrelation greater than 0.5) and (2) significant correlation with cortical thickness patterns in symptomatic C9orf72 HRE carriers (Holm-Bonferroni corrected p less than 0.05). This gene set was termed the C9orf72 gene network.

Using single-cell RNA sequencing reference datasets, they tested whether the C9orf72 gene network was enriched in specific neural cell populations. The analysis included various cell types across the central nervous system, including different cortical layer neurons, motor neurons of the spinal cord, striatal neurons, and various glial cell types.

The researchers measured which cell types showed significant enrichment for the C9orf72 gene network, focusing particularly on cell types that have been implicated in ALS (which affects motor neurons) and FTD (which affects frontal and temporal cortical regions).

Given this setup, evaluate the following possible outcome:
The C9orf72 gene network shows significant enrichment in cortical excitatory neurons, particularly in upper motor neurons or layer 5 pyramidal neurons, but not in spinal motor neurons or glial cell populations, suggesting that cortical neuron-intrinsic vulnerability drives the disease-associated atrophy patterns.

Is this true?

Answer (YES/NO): NO